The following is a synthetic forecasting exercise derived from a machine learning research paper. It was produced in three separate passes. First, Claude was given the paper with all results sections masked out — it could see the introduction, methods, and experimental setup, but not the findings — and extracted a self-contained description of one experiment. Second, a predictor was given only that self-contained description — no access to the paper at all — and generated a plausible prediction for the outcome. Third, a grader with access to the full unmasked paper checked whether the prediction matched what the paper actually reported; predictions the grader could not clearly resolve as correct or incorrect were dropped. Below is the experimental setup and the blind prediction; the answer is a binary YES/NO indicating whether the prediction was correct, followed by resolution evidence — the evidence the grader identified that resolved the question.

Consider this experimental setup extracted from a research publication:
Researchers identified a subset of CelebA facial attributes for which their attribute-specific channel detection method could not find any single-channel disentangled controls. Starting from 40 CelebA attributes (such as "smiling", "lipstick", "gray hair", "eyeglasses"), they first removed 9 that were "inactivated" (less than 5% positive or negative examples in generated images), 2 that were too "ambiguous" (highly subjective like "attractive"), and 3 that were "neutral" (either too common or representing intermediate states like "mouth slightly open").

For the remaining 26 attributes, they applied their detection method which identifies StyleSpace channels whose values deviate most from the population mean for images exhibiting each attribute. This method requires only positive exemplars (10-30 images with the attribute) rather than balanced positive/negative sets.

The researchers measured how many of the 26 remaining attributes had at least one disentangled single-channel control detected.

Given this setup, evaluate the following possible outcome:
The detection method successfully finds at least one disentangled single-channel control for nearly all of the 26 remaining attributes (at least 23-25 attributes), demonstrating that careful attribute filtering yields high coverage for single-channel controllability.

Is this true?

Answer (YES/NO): NO